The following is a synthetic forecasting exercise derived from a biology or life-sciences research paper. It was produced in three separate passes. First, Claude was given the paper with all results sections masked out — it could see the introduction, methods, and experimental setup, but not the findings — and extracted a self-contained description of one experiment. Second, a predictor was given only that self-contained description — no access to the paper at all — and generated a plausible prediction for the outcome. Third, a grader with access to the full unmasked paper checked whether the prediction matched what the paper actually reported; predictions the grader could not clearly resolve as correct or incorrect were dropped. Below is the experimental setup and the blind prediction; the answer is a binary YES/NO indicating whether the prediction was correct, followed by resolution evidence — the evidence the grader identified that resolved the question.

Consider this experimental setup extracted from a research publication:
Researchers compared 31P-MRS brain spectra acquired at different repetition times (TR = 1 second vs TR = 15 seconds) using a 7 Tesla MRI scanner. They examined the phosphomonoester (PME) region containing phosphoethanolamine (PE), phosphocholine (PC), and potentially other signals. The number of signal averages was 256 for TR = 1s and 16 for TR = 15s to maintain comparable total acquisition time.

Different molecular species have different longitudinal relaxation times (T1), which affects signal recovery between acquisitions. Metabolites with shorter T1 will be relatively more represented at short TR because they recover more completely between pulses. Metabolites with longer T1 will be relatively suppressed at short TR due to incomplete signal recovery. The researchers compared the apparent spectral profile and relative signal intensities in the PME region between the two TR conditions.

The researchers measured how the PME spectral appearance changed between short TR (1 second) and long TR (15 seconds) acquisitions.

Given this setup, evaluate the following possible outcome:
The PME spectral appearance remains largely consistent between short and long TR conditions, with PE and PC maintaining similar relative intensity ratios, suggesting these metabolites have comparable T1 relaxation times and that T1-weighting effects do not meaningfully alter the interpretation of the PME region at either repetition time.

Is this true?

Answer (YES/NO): NO